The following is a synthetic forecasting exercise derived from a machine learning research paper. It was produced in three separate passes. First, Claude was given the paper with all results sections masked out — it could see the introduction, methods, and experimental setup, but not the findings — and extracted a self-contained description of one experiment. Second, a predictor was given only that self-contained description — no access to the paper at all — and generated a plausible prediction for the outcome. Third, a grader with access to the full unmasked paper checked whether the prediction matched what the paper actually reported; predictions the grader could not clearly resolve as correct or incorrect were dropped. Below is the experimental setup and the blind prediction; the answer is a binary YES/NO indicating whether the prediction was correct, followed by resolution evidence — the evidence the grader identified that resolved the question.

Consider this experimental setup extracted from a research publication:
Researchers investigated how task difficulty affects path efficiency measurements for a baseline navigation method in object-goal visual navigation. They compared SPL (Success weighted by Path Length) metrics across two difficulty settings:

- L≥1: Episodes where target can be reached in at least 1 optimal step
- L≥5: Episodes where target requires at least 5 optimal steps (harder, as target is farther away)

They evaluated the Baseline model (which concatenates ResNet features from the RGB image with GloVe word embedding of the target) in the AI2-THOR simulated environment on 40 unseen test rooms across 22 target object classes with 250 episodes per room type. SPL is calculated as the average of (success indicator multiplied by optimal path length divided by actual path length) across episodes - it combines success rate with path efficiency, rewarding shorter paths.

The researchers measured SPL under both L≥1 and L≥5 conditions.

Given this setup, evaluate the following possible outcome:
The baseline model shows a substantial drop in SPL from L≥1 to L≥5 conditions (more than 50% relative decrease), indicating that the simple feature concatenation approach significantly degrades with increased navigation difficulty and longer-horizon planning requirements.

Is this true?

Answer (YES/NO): NO